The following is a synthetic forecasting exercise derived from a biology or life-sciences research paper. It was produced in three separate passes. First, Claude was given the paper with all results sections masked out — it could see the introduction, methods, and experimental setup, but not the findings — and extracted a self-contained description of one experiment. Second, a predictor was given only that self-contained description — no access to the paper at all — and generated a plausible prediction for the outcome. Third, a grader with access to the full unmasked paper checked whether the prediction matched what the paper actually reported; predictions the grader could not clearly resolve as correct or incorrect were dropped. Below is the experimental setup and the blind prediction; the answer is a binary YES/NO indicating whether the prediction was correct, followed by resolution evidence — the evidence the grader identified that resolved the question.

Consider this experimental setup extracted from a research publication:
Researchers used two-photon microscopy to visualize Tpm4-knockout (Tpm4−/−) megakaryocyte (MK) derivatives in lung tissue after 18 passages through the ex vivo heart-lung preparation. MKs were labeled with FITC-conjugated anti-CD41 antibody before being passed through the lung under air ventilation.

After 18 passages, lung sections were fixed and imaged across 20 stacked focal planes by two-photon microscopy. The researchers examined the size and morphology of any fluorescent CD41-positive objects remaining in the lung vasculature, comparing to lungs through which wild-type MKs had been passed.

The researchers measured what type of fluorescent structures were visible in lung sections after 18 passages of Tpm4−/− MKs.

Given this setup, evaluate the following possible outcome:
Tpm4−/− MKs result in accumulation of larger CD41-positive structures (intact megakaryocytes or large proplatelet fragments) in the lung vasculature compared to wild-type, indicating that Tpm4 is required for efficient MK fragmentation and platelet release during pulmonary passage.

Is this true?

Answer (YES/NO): YES